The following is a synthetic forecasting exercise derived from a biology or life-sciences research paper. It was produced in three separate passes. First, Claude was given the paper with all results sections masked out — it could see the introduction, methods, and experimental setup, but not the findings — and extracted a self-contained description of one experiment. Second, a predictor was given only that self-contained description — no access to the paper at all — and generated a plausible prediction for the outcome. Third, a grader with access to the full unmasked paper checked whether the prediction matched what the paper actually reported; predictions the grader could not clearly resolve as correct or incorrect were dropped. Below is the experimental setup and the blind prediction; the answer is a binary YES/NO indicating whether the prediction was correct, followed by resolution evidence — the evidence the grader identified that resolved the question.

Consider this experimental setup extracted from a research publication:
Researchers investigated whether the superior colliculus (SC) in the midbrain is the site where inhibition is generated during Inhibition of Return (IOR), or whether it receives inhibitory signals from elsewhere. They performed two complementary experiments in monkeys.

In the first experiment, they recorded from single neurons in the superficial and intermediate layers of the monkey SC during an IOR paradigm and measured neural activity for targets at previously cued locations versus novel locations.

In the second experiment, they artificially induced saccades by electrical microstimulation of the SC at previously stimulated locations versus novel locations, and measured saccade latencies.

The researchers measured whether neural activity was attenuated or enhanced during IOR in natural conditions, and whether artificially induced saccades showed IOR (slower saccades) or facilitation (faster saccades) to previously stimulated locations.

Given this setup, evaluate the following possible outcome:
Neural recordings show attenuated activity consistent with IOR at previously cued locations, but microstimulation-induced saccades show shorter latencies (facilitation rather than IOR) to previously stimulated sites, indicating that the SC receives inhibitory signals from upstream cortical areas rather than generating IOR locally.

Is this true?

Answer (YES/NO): YES